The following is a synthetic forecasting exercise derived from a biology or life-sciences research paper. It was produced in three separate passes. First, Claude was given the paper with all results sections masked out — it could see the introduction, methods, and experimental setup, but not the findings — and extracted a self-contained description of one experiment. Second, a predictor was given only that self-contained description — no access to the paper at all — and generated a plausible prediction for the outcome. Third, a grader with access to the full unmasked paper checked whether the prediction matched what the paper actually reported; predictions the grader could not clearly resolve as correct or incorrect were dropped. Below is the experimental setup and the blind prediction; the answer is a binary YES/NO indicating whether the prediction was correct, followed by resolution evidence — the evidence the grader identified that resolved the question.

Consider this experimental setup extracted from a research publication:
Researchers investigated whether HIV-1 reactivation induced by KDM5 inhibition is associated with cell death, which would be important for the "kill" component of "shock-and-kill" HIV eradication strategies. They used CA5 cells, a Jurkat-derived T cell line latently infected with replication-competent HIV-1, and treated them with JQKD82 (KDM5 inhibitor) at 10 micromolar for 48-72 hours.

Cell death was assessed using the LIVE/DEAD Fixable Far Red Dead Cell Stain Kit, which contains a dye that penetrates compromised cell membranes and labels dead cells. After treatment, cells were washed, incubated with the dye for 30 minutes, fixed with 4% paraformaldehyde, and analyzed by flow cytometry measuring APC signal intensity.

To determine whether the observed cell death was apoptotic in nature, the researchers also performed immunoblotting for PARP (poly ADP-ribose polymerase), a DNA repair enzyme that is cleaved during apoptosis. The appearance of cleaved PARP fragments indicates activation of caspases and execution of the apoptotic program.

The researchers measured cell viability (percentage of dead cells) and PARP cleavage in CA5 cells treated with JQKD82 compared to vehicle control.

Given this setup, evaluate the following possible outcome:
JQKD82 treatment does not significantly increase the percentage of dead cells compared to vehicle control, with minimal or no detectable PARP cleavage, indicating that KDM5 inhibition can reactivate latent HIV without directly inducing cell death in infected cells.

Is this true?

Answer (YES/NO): NO